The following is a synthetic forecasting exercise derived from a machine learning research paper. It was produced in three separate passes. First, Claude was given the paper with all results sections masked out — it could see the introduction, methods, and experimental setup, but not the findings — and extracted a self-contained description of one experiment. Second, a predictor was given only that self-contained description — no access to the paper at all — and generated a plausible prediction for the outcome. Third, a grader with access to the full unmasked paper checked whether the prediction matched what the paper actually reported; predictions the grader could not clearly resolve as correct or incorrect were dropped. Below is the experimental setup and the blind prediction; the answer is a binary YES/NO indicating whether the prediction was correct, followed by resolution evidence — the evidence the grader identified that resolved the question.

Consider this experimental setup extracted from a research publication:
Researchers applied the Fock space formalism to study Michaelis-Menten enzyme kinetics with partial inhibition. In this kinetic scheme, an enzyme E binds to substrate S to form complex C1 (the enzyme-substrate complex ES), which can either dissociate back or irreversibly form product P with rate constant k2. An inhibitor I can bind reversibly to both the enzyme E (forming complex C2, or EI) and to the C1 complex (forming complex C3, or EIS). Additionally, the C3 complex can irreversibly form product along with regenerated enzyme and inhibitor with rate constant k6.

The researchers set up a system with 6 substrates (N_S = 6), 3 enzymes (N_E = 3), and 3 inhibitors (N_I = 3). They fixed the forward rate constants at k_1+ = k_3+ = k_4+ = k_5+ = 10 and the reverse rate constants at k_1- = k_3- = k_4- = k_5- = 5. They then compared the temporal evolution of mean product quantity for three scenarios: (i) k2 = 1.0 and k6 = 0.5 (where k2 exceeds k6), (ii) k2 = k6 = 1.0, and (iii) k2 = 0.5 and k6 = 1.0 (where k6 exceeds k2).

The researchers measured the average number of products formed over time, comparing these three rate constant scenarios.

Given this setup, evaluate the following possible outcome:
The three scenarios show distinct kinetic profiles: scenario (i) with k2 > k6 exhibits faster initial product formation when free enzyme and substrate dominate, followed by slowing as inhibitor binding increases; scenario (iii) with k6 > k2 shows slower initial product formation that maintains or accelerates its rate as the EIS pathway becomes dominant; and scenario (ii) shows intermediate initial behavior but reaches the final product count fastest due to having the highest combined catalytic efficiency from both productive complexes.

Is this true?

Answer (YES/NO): NO